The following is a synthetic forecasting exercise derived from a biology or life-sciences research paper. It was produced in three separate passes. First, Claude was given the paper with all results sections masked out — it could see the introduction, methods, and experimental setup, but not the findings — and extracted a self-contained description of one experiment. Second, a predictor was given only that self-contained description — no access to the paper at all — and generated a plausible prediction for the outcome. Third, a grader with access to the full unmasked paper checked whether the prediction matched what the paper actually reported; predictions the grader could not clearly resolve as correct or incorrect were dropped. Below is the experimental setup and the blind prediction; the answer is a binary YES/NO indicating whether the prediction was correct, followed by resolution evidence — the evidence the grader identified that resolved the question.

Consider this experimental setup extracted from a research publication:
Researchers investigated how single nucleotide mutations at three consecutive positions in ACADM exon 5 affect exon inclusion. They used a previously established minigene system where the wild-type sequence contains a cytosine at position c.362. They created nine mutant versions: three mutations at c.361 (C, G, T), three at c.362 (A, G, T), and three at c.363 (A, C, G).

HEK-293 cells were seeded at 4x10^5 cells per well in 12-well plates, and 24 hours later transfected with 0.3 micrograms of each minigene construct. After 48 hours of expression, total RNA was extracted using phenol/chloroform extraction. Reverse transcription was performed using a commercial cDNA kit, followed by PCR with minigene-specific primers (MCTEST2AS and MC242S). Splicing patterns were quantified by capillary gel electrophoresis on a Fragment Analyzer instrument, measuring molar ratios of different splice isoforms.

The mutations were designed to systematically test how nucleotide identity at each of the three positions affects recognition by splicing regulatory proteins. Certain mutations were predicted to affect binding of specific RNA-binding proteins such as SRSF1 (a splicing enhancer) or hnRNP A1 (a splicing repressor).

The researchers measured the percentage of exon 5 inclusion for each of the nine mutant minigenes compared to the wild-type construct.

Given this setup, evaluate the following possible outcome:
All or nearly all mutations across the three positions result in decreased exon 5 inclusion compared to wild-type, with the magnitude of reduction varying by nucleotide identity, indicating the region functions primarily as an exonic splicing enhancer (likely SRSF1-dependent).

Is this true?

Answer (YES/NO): NO